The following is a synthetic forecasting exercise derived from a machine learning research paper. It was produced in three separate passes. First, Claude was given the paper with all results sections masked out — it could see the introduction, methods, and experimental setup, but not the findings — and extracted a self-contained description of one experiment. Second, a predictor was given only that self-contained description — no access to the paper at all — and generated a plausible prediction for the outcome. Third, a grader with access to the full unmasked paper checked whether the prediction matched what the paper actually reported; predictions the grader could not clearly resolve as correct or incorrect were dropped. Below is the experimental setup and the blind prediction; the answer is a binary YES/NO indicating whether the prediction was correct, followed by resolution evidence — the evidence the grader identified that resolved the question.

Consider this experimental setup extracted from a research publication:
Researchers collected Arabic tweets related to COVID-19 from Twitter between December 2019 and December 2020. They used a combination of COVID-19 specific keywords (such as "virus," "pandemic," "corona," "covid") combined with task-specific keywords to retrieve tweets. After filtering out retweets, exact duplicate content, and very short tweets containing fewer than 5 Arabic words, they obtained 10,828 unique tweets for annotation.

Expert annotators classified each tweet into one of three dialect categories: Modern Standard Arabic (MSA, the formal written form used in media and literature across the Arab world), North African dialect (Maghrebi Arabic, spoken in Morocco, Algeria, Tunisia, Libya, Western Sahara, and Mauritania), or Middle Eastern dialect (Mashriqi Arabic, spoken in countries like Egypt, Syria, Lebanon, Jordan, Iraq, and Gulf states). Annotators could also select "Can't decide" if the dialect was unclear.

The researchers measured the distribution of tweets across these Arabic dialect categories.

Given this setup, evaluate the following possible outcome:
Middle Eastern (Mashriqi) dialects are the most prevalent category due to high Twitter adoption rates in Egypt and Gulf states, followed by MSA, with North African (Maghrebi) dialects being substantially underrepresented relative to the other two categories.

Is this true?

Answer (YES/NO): NO